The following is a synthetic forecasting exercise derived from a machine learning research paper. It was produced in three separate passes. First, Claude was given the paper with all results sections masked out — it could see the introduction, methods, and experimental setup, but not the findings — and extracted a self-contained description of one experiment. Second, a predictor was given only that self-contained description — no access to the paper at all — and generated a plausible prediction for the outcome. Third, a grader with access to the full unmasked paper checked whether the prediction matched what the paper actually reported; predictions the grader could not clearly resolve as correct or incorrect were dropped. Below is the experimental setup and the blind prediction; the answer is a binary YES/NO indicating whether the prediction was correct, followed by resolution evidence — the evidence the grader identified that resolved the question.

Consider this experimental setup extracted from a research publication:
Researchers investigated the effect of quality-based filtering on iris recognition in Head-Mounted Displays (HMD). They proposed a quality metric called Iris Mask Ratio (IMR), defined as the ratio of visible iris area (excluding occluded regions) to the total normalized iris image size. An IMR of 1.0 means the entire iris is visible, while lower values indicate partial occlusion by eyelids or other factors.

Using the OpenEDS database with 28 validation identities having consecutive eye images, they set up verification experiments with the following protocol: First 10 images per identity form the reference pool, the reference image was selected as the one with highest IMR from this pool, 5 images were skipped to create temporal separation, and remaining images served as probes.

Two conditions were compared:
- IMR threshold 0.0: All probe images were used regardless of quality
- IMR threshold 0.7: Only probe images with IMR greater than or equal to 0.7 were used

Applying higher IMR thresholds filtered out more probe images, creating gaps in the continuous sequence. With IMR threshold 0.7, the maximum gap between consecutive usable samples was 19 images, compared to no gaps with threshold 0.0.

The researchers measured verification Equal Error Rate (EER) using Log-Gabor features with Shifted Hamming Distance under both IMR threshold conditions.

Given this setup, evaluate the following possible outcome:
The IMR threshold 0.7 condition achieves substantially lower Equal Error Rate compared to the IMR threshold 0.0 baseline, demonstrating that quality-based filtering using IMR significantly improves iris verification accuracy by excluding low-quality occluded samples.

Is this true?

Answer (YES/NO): NO